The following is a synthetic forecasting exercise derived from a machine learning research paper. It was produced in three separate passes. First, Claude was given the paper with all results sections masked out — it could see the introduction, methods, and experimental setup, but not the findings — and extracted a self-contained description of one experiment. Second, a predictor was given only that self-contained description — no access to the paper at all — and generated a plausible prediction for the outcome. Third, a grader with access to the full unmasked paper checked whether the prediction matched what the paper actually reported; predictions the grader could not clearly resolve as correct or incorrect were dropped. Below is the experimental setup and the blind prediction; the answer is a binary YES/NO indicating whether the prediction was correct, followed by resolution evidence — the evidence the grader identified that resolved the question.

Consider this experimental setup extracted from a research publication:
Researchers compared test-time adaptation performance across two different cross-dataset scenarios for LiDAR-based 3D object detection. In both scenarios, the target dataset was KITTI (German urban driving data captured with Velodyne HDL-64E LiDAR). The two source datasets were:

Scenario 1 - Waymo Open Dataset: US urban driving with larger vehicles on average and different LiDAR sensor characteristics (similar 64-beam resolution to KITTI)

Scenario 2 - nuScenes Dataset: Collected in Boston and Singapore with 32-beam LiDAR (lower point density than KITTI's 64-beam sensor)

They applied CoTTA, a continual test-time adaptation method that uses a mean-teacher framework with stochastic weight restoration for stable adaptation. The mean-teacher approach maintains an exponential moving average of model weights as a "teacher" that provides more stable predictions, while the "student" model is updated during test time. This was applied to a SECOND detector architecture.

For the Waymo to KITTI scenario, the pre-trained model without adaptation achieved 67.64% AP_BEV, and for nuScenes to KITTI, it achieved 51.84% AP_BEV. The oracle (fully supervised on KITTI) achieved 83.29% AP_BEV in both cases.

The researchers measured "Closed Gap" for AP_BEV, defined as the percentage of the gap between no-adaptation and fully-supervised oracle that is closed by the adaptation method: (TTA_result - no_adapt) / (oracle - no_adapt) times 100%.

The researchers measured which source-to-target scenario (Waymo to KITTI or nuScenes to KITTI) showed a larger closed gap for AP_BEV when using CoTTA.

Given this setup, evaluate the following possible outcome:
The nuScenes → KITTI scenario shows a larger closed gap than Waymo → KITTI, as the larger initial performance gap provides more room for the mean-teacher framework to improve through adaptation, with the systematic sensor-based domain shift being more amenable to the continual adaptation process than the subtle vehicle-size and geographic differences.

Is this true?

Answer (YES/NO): YES